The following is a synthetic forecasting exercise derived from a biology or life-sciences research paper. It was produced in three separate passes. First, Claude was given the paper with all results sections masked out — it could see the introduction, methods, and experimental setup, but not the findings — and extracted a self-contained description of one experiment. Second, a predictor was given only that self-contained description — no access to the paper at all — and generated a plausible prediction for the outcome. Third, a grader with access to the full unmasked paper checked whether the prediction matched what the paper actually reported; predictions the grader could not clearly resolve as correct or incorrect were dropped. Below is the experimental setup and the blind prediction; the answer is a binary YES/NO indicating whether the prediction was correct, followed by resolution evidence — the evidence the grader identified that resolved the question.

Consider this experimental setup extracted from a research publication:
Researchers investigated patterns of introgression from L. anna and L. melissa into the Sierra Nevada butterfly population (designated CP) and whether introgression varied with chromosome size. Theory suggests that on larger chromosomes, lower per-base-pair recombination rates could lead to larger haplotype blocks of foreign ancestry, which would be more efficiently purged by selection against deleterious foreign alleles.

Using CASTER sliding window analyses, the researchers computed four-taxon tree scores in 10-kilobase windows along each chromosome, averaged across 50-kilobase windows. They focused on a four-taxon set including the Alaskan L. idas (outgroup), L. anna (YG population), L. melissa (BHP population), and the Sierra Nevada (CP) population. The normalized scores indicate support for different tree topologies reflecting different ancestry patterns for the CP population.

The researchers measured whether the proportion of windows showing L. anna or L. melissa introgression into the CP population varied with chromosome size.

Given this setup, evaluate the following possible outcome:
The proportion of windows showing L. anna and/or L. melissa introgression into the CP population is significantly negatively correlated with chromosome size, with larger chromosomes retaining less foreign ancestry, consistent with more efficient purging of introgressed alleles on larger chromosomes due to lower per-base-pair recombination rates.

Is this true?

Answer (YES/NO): YES